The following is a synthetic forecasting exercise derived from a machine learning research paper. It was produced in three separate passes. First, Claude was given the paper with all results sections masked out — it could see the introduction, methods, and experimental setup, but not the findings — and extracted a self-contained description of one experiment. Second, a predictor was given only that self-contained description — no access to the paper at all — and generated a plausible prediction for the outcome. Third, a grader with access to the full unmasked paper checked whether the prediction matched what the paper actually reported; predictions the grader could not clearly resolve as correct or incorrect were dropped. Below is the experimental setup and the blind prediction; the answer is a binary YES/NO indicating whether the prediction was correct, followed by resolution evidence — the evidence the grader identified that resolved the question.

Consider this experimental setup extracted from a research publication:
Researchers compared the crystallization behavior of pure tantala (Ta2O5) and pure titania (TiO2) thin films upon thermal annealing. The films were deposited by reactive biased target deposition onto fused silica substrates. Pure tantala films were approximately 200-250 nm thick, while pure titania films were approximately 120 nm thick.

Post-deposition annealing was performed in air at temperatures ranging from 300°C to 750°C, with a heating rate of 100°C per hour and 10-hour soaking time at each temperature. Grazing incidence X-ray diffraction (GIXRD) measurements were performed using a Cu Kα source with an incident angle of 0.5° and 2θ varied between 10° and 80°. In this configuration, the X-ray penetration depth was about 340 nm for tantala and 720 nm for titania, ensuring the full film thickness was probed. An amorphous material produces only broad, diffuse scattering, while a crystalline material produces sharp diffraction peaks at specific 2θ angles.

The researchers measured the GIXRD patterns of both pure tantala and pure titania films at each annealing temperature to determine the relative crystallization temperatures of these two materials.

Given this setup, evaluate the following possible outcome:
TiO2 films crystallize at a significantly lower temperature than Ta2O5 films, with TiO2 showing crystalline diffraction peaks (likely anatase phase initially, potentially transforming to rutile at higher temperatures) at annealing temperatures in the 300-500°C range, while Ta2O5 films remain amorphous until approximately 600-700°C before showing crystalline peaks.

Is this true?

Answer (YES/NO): NO